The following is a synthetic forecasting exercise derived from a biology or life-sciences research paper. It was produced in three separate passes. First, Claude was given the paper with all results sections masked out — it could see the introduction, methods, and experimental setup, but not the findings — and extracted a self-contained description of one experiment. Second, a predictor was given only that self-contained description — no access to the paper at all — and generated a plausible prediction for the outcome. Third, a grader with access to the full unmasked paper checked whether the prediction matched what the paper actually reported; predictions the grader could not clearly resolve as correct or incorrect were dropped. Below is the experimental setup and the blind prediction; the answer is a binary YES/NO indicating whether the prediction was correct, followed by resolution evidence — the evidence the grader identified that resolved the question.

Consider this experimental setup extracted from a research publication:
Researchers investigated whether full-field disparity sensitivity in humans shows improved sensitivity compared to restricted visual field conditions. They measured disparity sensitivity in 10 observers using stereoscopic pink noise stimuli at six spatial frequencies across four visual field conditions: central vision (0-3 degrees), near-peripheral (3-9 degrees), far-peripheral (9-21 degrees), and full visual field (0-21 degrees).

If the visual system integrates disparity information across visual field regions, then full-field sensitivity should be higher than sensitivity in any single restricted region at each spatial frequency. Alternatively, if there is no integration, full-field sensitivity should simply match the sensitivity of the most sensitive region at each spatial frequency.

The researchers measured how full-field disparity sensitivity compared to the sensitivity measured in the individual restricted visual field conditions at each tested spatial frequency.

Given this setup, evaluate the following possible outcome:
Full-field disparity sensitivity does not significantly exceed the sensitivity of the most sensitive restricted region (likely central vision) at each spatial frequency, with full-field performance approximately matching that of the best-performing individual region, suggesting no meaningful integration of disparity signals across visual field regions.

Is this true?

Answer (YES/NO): NO